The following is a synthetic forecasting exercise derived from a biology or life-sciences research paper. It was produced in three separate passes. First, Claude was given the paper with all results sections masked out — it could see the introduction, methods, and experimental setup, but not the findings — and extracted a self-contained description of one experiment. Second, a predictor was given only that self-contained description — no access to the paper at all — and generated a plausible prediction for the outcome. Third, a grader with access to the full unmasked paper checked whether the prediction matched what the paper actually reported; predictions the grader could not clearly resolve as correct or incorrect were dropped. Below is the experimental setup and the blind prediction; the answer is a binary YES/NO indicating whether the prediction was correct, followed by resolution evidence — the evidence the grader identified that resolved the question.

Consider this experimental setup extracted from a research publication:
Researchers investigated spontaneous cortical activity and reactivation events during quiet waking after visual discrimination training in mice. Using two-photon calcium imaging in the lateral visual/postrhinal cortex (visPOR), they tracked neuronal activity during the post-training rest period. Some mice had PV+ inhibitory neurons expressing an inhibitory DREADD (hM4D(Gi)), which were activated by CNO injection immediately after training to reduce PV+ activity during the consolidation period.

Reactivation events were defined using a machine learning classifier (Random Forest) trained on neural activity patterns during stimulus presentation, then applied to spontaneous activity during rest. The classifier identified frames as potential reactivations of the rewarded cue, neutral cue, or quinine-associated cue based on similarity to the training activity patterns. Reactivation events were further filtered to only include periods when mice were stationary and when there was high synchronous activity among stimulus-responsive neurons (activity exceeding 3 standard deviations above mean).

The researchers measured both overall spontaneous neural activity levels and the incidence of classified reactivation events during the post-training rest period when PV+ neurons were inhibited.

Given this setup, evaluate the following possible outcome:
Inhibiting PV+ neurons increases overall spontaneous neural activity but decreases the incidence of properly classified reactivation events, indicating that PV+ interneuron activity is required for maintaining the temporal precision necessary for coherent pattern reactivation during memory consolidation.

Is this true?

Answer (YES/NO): YES